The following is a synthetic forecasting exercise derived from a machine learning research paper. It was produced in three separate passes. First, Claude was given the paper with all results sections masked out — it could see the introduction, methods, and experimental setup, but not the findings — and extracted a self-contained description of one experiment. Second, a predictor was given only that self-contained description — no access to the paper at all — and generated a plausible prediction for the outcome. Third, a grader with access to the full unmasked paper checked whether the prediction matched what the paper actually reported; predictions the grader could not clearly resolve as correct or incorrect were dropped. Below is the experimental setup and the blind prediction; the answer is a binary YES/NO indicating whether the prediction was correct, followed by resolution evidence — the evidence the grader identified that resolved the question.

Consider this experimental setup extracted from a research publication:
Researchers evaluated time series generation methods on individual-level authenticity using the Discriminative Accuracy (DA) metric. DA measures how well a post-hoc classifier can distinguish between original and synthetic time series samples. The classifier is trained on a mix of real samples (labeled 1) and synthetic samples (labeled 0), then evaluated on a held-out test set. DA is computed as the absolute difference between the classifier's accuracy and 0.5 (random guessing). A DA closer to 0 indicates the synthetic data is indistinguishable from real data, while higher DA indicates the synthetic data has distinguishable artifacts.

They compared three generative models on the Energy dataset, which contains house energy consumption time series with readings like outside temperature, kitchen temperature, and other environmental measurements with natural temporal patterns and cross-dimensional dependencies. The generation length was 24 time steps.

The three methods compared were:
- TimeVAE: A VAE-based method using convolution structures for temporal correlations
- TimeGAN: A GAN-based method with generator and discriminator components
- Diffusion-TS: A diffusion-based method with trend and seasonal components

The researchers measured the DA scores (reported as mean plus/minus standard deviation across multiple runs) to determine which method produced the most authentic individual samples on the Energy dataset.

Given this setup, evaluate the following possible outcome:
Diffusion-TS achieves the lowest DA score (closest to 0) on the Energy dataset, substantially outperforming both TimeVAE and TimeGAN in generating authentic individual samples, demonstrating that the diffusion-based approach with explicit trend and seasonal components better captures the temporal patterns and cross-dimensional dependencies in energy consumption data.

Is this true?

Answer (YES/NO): YES